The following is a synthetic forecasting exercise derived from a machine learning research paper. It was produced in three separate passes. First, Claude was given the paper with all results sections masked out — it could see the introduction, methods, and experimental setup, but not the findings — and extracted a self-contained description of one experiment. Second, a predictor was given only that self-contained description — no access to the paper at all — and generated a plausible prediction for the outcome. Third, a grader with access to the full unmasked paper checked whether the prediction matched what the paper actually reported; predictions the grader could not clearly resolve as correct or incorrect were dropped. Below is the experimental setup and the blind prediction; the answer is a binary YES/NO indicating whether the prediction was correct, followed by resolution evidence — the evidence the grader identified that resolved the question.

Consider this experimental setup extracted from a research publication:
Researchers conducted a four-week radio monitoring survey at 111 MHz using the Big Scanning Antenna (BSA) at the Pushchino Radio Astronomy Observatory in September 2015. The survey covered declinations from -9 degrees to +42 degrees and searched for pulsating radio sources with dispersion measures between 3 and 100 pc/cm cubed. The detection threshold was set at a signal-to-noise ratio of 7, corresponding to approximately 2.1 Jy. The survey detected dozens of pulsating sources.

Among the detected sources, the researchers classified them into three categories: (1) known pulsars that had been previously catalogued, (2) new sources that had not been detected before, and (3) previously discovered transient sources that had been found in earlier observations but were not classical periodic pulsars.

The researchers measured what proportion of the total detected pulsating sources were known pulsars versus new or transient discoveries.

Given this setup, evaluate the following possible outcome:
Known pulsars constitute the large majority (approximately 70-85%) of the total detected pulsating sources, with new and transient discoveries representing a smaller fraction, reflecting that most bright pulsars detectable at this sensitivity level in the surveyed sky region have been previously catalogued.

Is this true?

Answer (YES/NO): NO